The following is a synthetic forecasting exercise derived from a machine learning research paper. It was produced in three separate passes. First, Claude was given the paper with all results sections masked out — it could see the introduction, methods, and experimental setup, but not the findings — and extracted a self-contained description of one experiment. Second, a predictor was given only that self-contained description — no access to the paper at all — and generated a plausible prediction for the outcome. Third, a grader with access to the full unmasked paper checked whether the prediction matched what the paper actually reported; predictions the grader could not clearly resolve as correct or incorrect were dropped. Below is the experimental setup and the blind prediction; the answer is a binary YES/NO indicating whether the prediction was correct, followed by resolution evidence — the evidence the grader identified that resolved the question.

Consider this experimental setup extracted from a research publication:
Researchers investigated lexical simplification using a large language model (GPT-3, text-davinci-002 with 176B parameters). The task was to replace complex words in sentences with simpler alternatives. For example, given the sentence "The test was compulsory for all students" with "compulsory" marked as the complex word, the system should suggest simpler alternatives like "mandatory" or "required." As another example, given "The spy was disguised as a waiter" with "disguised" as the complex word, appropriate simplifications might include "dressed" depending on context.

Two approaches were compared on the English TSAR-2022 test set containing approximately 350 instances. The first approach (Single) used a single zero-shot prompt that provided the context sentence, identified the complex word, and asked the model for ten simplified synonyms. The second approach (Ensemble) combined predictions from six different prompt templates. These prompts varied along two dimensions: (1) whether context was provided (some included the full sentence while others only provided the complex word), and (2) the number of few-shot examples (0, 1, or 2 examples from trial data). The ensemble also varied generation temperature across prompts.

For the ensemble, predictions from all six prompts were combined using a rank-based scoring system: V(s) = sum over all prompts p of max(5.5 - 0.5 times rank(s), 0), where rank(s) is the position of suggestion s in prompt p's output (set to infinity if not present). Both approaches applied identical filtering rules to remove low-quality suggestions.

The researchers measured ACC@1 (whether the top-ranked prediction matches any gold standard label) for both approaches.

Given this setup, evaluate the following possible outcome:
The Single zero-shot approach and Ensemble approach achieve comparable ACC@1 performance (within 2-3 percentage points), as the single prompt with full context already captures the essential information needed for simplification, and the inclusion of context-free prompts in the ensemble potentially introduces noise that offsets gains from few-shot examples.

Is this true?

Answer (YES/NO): NO